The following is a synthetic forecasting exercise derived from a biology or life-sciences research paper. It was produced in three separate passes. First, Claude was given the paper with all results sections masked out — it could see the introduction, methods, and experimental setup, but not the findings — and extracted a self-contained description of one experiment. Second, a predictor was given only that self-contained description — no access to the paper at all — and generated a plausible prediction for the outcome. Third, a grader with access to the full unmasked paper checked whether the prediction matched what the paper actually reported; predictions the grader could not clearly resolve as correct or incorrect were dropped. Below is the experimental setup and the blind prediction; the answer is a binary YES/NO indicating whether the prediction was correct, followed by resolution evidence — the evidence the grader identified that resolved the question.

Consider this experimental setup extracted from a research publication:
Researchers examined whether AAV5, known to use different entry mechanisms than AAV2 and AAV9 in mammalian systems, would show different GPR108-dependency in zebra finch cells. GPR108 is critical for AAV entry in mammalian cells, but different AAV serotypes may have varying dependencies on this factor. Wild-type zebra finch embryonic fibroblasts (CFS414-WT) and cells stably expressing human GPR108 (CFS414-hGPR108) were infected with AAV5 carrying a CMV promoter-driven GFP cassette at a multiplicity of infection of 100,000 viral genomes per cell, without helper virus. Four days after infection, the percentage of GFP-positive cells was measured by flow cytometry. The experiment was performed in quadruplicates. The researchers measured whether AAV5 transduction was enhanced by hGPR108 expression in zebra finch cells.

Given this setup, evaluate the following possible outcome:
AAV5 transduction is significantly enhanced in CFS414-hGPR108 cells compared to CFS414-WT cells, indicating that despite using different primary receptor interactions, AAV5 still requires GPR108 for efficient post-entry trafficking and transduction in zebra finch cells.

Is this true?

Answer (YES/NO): NO